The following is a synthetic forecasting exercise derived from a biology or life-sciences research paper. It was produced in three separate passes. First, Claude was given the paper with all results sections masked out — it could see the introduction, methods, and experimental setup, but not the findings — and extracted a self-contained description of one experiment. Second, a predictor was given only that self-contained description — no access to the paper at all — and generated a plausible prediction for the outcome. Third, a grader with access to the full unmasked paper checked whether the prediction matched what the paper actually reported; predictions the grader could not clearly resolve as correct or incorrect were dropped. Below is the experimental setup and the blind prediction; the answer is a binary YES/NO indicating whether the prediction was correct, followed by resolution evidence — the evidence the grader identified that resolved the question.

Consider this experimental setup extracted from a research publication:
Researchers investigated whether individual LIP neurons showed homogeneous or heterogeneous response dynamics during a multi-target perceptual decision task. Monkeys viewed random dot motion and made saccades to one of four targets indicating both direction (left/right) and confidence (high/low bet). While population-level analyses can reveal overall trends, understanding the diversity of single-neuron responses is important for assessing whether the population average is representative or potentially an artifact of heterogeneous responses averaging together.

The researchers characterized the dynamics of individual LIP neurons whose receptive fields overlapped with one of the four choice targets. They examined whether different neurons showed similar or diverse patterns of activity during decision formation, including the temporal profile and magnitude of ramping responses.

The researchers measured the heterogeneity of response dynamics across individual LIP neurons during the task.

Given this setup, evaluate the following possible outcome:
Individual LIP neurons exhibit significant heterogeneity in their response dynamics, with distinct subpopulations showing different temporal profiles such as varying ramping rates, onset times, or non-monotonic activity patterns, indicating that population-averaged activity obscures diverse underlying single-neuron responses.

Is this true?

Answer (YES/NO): NO